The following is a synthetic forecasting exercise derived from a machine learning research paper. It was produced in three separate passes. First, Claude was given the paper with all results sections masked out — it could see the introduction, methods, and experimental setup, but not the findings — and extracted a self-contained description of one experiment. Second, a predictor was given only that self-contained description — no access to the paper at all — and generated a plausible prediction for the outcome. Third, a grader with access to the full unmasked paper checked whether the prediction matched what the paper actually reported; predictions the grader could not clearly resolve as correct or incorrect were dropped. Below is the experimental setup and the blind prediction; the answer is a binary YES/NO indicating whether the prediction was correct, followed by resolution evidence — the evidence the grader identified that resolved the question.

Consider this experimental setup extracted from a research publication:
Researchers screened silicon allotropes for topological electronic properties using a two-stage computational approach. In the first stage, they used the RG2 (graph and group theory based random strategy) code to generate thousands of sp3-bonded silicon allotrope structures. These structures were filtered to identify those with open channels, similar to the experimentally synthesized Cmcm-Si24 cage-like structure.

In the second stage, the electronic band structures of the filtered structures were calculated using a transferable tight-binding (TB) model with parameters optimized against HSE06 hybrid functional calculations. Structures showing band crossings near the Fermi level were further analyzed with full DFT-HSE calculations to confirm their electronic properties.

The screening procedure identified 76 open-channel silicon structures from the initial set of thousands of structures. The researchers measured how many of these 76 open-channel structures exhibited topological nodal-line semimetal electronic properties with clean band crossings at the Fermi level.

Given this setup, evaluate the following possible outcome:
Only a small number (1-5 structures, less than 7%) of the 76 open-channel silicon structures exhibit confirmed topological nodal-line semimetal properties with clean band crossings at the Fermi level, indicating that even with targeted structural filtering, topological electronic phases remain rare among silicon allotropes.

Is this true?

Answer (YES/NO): YES